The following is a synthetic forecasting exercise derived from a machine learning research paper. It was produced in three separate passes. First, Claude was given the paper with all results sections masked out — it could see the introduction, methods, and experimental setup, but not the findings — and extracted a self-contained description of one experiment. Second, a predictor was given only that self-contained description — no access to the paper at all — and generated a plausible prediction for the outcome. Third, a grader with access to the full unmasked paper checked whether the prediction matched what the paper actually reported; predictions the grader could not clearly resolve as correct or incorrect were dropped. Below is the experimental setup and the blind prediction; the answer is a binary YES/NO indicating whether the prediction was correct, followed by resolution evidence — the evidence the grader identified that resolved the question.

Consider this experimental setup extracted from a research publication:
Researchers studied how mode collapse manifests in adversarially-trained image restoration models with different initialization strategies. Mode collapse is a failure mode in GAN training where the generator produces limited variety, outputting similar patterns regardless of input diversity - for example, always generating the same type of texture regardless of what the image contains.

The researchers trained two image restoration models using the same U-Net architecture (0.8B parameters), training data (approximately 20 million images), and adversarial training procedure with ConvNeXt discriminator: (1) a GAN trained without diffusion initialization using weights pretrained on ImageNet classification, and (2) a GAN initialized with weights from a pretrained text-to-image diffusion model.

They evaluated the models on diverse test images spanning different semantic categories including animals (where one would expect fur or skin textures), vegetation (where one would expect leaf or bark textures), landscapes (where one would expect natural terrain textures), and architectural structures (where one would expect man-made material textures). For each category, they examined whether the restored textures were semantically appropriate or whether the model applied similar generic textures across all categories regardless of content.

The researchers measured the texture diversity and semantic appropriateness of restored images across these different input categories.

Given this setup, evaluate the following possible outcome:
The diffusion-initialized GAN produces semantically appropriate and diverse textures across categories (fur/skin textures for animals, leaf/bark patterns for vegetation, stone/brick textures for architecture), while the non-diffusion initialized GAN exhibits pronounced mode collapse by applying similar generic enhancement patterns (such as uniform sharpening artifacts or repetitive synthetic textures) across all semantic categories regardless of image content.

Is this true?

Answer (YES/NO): YES